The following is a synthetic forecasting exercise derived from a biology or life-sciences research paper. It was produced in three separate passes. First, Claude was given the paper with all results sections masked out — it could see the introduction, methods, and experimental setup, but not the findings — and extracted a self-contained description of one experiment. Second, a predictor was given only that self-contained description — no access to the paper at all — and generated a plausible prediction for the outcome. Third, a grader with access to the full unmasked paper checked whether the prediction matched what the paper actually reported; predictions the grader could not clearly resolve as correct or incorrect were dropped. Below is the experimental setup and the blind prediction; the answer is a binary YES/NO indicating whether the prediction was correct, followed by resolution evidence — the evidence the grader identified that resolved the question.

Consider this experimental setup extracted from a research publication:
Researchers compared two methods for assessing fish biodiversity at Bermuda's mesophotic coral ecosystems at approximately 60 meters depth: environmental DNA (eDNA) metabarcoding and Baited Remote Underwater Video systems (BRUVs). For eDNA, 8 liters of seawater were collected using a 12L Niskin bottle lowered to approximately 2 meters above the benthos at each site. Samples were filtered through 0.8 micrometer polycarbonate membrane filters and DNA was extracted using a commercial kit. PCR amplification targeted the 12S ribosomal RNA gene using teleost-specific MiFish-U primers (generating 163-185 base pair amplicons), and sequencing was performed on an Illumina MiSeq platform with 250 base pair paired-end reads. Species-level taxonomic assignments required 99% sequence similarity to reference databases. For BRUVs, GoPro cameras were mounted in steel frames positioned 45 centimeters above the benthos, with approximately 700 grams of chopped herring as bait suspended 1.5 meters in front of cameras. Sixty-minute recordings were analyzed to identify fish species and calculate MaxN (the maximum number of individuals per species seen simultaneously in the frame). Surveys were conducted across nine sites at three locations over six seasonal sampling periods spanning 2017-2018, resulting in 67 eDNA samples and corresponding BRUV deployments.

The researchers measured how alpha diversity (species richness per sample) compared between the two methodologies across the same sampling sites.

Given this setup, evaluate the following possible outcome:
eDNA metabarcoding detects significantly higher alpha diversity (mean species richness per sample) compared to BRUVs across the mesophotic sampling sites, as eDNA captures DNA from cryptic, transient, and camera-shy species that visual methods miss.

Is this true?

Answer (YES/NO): YES